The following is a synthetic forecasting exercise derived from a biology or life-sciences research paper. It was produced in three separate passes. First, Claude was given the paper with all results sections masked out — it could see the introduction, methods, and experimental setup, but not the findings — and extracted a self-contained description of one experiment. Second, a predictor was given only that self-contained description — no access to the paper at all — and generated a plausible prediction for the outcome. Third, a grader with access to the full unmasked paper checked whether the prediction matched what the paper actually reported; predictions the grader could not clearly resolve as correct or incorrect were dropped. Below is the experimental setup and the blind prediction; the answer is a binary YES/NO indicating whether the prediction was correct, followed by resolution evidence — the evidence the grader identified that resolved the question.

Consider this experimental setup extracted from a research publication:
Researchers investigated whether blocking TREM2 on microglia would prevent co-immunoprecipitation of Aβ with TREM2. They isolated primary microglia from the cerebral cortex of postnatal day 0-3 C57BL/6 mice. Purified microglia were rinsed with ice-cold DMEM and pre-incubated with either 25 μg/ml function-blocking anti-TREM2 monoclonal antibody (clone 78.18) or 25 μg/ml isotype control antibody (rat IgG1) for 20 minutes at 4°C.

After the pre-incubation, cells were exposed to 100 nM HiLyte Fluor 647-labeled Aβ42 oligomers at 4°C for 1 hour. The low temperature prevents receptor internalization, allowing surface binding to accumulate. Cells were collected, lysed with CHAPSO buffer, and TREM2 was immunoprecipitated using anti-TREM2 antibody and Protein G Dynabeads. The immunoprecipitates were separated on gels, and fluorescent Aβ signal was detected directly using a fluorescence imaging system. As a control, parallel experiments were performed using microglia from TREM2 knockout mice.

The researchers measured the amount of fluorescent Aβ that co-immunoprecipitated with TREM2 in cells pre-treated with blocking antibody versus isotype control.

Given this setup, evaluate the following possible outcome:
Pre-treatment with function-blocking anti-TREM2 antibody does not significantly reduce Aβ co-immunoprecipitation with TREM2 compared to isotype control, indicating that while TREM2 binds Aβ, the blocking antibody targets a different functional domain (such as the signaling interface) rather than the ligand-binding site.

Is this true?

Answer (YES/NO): NO